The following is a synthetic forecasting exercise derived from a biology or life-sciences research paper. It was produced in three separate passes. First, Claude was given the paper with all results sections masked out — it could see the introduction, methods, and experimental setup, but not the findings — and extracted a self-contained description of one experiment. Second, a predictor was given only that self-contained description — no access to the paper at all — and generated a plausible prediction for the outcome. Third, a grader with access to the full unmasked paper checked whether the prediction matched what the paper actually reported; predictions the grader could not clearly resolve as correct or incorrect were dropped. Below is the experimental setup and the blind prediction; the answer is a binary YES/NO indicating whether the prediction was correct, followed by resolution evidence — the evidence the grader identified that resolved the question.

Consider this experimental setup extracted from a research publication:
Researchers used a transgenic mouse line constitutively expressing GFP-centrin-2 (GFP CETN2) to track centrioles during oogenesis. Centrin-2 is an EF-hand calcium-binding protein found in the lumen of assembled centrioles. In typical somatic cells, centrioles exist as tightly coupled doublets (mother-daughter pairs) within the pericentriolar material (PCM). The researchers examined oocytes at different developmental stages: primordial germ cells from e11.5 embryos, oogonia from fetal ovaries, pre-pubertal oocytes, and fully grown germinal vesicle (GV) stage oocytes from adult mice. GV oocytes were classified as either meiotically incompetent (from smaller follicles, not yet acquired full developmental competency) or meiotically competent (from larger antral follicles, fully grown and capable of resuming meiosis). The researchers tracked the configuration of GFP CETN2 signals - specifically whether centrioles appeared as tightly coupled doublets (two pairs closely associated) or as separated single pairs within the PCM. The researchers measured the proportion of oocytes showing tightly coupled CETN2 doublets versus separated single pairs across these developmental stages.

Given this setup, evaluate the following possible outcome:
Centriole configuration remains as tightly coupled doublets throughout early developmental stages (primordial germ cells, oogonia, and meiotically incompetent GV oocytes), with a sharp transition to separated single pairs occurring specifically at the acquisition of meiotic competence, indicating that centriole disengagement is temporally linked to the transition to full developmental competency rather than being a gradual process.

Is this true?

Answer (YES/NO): NO